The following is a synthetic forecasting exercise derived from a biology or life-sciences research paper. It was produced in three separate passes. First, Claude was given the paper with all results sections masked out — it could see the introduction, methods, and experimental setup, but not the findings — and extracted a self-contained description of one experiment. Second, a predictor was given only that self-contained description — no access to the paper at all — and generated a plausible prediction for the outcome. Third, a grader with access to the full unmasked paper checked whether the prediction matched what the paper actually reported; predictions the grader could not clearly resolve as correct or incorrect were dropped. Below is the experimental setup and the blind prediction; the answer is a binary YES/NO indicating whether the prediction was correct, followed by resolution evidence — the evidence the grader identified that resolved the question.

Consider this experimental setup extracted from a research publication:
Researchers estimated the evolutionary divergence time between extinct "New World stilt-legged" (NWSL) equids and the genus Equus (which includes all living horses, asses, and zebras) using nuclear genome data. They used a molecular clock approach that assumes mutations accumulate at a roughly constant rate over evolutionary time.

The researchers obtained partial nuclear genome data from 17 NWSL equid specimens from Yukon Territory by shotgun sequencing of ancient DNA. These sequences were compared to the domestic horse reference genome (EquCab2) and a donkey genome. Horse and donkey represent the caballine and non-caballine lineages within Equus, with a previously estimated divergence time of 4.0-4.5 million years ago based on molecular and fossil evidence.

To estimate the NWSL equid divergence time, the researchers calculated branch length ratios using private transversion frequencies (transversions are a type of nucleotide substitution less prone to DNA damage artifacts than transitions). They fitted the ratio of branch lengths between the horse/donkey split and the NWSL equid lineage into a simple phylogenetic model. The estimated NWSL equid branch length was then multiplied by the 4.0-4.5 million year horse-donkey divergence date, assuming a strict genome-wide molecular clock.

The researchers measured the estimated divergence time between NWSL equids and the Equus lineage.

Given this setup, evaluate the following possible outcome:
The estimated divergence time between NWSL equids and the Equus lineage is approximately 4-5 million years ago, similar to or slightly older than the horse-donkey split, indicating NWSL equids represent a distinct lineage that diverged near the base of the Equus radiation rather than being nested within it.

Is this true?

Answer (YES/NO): YES